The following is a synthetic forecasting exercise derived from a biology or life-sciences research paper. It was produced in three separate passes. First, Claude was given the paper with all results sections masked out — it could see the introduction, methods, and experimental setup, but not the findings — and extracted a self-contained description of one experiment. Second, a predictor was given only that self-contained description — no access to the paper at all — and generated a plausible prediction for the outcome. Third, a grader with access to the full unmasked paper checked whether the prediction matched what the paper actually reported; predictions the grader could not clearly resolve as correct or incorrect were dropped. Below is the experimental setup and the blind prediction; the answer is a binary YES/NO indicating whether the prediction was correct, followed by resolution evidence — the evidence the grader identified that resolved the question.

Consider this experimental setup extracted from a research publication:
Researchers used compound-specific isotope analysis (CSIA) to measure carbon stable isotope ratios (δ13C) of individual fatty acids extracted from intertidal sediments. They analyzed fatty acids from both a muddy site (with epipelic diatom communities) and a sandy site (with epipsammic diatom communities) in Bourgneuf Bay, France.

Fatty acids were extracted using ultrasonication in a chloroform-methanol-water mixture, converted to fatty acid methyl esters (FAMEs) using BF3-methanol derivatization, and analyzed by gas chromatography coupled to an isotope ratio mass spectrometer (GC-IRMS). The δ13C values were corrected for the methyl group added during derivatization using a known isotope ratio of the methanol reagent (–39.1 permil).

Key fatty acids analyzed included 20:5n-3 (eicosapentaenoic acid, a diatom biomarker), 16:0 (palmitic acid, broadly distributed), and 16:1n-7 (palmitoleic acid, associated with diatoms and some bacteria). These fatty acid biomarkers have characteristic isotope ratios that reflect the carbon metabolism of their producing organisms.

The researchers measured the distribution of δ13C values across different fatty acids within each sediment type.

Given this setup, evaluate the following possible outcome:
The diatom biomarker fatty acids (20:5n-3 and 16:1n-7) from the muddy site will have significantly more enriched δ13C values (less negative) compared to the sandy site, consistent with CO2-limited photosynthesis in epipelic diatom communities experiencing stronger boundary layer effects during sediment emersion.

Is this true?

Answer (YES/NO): NO